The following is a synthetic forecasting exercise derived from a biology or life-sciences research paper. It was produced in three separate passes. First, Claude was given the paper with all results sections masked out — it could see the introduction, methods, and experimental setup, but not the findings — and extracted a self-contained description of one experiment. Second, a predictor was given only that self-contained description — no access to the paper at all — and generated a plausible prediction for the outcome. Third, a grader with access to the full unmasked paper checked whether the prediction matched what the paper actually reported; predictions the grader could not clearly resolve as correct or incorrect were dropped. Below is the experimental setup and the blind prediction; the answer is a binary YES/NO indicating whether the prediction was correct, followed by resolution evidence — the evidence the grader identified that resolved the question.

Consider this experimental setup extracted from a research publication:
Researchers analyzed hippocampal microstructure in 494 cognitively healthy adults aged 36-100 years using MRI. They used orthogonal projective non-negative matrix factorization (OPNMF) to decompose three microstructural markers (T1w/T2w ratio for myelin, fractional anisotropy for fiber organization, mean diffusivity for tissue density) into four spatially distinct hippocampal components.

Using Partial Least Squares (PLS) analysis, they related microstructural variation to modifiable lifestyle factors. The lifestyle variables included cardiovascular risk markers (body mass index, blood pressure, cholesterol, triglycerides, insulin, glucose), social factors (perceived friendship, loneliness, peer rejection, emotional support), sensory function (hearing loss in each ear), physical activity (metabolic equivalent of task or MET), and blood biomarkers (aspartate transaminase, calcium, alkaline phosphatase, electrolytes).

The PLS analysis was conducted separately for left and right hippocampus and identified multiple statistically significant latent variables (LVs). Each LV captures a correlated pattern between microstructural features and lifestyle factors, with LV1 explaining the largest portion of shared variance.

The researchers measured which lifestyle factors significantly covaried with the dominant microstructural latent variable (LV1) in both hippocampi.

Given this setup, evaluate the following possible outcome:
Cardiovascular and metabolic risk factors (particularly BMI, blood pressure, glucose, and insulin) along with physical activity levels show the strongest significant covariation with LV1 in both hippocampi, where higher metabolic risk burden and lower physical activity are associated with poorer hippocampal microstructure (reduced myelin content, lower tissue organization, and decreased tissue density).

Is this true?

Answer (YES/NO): NO